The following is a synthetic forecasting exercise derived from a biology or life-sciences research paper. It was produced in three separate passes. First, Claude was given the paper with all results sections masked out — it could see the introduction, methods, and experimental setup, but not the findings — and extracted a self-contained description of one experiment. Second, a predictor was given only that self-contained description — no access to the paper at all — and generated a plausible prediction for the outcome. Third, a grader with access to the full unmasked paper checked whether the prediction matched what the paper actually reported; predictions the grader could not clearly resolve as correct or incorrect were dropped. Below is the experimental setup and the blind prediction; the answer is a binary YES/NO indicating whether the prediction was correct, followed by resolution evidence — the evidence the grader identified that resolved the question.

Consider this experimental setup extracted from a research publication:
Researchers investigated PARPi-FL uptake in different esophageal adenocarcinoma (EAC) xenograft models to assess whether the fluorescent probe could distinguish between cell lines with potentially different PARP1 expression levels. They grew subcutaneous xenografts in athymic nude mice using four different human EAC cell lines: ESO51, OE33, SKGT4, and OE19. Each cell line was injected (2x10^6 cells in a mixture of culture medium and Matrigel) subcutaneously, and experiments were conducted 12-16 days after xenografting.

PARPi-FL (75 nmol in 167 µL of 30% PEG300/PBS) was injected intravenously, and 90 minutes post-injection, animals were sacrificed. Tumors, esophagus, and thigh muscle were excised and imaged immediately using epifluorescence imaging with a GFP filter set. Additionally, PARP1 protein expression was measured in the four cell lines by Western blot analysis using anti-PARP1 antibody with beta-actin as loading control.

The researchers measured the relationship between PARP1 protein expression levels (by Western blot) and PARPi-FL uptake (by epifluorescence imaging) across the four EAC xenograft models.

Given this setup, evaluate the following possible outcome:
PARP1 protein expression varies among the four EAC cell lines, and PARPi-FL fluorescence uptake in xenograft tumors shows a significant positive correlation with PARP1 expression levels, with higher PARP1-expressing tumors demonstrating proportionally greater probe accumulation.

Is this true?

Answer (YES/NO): YES